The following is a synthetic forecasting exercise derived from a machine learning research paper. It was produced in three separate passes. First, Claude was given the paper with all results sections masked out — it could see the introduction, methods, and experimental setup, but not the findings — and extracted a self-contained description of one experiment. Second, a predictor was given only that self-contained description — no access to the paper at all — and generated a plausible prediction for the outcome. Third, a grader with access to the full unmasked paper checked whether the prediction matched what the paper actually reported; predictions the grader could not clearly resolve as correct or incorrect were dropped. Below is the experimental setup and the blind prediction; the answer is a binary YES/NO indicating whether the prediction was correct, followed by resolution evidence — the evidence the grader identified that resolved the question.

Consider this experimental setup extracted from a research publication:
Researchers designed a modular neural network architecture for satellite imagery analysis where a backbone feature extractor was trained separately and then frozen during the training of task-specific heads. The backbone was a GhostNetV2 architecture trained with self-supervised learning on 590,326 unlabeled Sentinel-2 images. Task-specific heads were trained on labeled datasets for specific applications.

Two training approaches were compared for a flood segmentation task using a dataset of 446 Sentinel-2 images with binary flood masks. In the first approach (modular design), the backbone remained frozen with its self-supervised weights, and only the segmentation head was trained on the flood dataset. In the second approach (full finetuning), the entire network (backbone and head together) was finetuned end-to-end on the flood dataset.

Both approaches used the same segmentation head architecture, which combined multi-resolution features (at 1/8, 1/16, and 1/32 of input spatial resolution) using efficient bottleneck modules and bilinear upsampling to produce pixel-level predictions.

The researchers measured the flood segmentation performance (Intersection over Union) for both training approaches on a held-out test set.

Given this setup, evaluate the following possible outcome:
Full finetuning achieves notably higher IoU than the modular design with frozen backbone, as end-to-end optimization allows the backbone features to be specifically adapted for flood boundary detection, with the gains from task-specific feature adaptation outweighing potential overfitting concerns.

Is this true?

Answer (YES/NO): YES